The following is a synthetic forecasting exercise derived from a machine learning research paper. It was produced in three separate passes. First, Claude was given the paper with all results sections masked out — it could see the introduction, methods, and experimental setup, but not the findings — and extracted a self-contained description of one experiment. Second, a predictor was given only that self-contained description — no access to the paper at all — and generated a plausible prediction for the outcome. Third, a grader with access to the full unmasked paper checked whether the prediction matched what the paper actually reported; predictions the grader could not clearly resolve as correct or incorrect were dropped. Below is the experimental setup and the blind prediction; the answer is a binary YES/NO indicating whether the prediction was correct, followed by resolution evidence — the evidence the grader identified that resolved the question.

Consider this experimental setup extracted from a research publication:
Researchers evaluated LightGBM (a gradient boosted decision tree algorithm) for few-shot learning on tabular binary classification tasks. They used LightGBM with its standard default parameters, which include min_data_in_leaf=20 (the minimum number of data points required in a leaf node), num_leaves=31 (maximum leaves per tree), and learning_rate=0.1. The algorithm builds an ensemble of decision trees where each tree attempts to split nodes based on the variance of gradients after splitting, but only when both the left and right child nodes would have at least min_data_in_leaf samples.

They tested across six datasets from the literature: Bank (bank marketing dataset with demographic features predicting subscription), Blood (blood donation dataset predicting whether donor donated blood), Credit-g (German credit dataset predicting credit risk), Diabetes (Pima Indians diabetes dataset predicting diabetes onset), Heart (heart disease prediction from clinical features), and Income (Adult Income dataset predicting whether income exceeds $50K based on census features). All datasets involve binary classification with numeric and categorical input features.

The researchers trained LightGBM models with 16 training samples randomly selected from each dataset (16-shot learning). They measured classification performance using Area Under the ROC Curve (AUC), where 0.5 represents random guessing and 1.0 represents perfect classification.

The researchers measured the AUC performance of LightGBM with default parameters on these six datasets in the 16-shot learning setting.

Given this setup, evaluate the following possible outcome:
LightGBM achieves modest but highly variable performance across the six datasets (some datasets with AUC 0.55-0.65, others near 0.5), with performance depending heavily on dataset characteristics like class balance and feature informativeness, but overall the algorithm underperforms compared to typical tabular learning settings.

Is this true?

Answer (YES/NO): NO